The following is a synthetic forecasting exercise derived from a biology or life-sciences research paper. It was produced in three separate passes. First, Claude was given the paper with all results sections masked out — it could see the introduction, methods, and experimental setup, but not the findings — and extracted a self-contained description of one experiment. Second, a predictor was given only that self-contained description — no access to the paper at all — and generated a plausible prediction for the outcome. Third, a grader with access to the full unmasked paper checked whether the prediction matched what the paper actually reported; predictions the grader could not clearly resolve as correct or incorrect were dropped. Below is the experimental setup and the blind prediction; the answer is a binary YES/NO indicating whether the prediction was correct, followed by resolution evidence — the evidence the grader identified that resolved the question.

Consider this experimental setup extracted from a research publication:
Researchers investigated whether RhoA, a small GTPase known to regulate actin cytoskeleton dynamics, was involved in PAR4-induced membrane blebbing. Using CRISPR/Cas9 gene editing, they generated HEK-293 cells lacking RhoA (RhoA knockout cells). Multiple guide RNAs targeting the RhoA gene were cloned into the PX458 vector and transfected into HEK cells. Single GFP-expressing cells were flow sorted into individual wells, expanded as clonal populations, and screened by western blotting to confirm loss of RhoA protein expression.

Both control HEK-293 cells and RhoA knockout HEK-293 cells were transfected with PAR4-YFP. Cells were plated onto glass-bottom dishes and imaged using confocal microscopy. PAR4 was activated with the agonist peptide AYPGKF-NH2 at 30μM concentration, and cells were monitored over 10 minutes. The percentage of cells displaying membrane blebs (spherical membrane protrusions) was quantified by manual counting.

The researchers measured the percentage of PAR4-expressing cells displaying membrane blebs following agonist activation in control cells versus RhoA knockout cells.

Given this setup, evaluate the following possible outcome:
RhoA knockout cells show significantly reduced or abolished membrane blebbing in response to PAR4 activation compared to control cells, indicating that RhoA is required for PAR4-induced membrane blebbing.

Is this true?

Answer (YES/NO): YES